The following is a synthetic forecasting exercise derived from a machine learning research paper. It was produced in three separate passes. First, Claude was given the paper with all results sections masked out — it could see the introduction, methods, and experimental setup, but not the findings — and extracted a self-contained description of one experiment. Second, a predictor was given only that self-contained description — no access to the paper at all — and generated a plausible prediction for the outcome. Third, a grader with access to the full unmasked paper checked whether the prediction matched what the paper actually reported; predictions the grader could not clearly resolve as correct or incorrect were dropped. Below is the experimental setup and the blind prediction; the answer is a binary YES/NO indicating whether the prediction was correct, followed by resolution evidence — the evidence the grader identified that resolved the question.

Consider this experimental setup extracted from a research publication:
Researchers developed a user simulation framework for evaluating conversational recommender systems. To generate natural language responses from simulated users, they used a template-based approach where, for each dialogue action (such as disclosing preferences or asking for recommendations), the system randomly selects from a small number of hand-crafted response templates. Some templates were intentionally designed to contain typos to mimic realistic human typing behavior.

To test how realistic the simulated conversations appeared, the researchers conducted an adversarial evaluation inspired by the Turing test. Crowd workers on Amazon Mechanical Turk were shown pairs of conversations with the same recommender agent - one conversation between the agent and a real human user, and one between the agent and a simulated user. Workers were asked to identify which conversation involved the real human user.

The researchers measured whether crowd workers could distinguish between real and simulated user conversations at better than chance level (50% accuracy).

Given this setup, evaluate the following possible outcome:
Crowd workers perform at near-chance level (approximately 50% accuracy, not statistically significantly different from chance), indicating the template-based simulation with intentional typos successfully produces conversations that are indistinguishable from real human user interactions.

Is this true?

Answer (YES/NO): NO